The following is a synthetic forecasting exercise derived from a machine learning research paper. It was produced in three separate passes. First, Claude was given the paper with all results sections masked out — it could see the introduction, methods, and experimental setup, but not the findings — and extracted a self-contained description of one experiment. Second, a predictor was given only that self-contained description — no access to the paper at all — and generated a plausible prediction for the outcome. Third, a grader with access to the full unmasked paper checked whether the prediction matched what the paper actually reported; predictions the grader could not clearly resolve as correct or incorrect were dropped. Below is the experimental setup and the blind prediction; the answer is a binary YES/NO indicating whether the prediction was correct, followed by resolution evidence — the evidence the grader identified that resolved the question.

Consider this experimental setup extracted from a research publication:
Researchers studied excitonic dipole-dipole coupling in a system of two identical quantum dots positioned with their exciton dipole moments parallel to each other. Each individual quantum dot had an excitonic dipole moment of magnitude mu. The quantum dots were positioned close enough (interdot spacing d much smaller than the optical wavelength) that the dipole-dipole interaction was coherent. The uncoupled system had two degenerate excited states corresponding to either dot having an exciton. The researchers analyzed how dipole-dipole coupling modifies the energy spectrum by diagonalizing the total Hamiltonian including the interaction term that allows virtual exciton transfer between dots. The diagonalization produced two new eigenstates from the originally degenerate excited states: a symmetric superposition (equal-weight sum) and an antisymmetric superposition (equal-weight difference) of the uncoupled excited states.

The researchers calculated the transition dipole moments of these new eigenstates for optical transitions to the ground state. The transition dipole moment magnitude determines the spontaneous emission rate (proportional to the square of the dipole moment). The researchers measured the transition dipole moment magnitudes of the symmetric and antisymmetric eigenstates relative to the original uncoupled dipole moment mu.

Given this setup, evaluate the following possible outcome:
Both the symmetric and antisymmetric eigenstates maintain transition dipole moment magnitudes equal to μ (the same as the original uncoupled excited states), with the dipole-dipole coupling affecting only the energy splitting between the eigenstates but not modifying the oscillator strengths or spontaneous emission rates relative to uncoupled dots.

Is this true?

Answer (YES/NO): NO